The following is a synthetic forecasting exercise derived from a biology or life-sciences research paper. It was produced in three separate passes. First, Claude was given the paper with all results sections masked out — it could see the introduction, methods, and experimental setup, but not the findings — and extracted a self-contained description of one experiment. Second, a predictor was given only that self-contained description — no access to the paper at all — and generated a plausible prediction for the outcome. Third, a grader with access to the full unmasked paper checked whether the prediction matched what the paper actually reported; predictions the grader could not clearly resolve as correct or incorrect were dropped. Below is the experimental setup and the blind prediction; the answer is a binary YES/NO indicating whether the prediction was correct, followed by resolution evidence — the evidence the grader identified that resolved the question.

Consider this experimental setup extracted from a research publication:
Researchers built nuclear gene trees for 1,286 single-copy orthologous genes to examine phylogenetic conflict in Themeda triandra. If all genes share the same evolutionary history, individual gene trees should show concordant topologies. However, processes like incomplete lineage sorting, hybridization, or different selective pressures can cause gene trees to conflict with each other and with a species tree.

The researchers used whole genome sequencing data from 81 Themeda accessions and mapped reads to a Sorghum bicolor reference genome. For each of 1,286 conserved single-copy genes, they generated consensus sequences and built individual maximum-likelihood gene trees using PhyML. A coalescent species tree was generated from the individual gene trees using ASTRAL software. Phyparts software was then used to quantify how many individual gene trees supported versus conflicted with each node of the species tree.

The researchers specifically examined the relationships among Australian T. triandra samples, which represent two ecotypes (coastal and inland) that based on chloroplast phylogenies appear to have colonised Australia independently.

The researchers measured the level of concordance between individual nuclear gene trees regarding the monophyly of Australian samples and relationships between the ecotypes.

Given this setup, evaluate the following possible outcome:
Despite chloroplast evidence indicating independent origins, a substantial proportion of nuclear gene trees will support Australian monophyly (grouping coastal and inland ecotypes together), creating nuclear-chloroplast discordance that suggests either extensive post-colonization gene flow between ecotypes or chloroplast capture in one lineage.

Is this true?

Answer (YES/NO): YES